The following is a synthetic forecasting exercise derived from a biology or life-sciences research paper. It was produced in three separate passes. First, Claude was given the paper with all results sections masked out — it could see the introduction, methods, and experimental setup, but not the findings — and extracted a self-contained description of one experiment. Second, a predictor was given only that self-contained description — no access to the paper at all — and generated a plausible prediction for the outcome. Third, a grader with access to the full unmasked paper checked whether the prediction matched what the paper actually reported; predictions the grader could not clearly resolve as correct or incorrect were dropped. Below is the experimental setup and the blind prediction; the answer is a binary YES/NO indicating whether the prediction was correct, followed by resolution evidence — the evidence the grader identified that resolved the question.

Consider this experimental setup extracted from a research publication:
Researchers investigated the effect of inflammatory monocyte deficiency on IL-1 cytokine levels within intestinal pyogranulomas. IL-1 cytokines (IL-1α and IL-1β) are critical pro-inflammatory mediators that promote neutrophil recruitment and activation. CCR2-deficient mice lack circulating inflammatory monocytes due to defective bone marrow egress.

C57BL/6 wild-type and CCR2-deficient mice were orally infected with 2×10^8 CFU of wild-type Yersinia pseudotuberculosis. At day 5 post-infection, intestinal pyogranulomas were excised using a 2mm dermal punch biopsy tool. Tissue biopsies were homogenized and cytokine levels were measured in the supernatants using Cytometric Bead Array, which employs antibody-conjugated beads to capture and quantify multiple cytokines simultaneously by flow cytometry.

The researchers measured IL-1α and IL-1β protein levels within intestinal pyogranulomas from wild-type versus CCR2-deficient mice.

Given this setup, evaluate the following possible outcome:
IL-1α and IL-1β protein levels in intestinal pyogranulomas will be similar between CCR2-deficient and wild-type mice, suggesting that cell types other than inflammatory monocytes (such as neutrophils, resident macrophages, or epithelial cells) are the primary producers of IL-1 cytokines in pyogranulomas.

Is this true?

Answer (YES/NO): NO